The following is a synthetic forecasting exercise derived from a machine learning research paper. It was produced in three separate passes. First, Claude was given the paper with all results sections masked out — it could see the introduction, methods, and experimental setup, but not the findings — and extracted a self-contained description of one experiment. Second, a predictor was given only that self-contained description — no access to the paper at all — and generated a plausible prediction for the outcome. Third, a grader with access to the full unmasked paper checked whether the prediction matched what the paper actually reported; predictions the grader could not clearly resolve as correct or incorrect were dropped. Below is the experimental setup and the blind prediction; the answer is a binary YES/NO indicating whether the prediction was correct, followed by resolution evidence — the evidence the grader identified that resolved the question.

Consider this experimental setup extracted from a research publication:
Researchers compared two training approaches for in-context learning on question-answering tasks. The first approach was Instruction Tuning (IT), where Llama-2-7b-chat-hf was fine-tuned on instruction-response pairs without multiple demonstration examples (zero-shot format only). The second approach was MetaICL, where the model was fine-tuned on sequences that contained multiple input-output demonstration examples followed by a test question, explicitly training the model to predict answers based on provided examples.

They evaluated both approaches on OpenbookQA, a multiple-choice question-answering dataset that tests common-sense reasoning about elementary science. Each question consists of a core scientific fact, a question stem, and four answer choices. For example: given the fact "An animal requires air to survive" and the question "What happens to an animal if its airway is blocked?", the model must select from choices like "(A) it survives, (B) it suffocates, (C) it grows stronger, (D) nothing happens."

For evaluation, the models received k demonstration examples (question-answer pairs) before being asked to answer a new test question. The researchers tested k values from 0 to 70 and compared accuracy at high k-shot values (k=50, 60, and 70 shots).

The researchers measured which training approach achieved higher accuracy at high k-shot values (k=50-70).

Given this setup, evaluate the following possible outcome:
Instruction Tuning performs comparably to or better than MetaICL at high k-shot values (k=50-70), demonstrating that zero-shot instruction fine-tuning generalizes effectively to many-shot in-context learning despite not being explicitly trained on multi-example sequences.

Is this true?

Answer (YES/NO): NO